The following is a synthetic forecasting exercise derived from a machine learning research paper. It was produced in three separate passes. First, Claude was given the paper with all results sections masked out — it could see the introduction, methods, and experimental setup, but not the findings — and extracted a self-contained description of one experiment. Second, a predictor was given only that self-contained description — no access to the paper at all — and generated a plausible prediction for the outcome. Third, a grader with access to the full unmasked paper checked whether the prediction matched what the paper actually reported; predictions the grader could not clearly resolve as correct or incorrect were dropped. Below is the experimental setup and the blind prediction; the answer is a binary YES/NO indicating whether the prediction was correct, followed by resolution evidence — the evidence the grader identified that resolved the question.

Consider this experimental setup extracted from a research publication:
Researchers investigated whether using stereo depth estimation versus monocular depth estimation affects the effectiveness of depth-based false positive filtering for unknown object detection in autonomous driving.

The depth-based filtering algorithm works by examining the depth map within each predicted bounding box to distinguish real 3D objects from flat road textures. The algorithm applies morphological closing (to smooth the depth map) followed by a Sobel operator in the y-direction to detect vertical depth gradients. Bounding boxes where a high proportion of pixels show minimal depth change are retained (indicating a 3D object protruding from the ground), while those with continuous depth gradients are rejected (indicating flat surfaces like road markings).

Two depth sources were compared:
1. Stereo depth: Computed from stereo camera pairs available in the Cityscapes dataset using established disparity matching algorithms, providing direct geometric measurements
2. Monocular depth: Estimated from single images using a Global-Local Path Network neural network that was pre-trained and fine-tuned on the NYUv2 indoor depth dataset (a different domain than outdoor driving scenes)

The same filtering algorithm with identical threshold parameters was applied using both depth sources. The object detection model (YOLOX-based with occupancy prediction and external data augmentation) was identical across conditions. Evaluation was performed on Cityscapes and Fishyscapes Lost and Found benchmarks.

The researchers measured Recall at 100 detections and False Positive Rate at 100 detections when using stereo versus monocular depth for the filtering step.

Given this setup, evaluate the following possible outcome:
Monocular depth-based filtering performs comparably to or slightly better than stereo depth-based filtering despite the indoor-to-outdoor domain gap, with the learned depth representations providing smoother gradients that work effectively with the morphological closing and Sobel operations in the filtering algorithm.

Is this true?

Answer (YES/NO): NO